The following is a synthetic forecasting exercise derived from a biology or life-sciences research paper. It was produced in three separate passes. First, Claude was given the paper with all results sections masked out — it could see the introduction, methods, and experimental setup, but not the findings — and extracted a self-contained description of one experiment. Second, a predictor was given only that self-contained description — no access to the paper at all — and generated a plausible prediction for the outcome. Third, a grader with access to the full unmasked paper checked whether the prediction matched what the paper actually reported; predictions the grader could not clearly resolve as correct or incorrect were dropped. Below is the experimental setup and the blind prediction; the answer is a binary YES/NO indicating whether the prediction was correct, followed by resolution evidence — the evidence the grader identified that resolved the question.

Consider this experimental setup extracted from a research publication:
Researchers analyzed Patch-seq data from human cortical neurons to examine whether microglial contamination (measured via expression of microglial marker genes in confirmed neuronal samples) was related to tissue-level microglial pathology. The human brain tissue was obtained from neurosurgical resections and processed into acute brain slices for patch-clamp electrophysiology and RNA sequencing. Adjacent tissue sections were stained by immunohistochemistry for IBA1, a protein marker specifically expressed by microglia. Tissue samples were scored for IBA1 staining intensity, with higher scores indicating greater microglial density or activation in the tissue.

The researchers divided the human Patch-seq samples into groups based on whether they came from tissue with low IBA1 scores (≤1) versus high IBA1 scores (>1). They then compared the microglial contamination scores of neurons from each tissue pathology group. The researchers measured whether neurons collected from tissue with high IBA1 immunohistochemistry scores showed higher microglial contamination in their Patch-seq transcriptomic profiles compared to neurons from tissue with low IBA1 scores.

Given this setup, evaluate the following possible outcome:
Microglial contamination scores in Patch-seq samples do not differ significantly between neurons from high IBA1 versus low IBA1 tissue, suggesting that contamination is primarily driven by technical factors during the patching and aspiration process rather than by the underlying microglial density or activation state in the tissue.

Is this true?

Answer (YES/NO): NO